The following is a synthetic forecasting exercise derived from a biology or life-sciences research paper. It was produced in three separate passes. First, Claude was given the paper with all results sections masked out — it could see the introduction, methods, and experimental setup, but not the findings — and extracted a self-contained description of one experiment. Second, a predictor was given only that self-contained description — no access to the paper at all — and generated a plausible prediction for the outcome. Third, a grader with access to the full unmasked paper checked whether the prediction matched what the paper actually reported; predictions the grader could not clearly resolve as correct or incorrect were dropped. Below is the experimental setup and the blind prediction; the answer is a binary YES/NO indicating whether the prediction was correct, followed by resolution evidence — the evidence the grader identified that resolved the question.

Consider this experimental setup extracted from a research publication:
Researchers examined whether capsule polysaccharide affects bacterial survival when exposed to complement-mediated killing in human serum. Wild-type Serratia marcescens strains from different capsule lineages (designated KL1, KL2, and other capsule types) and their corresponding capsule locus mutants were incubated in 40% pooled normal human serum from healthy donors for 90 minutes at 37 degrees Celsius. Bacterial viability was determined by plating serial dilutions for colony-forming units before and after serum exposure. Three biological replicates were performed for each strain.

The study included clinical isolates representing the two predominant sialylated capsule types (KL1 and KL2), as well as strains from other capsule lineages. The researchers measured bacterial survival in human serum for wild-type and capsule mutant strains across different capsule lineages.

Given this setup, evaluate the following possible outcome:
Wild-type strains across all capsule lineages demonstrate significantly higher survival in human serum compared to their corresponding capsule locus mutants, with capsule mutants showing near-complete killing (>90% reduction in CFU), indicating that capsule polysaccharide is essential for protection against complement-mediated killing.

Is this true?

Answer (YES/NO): NO